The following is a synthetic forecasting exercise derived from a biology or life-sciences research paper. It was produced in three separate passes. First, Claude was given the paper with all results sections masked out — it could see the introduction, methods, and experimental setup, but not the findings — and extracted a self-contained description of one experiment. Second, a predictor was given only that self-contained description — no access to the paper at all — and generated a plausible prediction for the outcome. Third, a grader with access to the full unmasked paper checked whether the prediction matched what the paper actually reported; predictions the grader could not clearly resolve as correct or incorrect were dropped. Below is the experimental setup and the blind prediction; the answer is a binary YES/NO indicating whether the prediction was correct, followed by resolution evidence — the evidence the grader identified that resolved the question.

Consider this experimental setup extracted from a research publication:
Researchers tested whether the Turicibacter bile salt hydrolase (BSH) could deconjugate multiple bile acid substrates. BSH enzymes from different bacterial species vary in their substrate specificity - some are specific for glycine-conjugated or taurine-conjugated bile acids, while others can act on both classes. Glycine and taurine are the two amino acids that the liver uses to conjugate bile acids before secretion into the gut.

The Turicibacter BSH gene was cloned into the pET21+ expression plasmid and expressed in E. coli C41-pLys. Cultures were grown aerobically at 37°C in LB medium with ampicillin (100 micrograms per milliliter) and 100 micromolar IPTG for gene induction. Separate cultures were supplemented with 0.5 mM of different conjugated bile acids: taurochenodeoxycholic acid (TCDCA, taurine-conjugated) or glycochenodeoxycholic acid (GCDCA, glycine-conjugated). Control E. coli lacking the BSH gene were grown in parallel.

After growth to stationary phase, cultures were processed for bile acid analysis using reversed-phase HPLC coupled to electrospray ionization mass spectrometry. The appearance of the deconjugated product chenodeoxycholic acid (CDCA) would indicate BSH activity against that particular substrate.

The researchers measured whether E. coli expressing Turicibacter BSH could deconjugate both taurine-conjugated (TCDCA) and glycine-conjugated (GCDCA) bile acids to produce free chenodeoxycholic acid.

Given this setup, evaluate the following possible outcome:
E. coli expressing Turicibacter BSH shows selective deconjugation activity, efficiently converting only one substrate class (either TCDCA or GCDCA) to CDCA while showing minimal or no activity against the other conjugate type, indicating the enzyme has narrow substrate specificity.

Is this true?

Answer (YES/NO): NO